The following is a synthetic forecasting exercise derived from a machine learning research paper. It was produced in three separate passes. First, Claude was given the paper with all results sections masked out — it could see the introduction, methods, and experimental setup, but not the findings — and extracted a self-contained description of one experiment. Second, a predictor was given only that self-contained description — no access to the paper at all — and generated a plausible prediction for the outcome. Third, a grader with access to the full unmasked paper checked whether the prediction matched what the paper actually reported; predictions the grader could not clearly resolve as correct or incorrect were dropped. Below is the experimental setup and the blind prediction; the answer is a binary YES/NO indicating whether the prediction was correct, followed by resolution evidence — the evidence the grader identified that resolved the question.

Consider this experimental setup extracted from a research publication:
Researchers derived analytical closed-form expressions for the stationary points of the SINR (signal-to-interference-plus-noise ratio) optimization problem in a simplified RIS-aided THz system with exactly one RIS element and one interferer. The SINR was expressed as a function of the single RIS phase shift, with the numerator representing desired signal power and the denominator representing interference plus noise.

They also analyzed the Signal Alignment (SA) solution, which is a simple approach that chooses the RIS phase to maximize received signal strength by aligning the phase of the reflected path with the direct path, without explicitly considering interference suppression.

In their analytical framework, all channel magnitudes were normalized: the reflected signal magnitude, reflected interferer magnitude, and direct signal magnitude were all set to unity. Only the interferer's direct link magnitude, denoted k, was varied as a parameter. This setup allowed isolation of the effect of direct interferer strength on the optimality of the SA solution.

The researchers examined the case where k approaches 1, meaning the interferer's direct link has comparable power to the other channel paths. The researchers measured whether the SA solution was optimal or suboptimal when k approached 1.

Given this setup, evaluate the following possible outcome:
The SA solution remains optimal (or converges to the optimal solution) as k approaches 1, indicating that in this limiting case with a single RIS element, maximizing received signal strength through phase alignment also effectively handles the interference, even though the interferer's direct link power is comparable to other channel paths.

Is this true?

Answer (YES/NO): NO